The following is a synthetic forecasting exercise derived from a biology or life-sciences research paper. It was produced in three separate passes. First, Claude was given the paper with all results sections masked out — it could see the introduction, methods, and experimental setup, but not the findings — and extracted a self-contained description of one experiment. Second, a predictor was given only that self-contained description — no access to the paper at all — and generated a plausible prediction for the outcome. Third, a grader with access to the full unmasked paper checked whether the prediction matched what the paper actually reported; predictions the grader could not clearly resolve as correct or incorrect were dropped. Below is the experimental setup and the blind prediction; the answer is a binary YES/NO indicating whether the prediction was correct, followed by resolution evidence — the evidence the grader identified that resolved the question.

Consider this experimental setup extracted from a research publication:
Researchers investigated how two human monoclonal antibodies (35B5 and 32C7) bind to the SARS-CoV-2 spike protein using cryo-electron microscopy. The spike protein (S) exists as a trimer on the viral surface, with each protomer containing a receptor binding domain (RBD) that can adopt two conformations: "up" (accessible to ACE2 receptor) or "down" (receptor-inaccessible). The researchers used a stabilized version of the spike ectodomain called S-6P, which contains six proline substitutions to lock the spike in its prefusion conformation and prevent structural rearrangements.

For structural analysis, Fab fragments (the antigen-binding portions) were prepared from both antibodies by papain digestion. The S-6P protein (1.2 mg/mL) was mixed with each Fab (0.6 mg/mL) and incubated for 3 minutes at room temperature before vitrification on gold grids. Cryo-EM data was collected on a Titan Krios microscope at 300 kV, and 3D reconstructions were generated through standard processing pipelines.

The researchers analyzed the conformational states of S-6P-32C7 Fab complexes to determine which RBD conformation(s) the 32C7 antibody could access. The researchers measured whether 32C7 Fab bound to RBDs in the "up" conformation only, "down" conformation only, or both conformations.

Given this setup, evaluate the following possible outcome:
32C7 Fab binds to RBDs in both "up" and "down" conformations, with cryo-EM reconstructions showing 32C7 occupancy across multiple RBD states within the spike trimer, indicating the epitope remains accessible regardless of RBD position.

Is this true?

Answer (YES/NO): NO